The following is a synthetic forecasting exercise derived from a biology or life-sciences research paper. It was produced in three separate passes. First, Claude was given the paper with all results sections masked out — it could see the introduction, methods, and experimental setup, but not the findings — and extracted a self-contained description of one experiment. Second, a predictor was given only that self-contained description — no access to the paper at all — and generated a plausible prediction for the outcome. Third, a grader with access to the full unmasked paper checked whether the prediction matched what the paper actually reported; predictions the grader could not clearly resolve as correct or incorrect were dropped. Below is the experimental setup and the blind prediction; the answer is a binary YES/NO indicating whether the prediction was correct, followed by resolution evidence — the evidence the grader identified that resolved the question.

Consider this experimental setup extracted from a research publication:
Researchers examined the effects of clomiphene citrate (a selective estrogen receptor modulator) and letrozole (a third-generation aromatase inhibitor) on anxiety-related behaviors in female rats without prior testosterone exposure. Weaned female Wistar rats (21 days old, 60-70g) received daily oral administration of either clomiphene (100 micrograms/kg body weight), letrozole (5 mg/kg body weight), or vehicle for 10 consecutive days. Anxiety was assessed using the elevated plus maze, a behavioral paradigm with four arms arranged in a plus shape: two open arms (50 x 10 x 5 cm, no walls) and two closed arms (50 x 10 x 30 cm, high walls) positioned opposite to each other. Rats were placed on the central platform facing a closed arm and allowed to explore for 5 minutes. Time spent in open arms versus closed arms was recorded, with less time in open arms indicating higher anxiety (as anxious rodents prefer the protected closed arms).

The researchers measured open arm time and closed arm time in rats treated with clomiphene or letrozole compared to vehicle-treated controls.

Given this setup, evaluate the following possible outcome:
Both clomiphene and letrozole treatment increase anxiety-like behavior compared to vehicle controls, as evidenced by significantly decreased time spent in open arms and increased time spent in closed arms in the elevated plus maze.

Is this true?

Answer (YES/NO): YES